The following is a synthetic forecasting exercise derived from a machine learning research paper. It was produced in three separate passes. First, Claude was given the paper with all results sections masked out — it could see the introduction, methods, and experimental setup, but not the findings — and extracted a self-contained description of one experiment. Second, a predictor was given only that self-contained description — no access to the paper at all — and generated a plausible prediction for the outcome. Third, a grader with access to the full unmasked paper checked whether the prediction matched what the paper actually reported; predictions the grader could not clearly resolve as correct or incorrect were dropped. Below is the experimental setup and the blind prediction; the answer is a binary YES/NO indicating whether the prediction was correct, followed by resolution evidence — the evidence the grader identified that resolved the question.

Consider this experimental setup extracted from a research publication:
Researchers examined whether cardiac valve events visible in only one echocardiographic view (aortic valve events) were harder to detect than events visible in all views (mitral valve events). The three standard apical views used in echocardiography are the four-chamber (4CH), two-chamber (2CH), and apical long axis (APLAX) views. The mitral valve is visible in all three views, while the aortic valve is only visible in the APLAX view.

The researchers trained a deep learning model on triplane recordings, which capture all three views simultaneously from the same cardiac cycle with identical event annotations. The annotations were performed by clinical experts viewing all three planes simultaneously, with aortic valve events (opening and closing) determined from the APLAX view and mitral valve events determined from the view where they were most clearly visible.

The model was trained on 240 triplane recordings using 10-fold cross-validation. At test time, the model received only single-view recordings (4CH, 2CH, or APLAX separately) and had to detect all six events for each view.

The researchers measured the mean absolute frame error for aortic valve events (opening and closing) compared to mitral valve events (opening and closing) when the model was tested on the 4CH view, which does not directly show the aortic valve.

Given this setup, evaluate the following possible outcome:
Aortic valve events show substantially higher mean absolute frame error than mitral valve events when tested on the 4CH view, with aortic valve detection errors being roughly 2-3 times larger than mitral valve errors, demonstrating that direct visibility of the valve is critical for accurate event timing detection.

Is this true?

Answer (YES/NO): NO